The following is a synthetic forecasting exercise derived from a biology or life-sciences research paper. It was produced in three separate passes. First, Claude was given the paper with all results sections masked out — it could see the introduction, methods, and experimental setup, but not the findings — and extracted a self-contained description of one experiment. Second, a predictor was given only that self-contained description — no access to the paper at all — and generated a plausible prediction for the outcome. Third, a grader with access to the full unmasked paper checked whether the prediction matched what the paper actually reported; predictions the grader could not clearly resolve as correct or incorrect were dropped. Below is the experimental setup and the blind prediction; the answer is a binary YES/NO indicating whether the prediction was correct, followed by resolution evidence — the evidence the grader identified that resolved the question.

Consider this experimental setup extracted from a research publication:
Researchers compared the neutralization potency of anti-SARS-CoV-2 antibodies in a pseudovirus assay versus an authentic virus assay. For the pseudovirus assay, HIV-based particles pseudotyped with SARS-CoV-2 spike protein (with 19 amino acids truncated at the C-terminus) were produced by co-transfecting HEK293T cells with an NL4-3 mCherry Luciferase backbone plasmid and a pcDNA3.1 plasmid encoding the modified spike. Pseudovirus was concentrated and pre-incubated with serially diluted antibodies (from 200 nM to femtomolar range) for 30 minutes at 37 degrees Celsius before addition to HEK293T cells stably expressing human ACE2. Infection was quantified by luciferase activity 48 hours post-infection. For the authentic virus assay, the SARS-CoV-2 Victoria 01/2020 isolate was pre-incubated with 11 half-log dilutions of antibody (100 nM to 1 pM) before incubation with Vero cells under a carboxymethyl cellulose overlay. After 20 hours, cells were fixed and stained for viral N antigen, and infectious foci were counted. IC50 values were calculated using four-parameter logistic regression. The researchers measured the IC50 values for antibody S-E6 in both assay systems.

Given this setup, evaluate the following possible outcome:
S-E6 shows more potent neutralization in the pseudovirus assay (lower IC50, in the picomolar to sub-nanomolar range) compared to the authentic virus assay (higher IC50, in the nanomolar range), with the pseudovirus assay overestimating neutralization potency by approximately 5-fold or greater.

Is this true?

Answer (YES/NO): YES